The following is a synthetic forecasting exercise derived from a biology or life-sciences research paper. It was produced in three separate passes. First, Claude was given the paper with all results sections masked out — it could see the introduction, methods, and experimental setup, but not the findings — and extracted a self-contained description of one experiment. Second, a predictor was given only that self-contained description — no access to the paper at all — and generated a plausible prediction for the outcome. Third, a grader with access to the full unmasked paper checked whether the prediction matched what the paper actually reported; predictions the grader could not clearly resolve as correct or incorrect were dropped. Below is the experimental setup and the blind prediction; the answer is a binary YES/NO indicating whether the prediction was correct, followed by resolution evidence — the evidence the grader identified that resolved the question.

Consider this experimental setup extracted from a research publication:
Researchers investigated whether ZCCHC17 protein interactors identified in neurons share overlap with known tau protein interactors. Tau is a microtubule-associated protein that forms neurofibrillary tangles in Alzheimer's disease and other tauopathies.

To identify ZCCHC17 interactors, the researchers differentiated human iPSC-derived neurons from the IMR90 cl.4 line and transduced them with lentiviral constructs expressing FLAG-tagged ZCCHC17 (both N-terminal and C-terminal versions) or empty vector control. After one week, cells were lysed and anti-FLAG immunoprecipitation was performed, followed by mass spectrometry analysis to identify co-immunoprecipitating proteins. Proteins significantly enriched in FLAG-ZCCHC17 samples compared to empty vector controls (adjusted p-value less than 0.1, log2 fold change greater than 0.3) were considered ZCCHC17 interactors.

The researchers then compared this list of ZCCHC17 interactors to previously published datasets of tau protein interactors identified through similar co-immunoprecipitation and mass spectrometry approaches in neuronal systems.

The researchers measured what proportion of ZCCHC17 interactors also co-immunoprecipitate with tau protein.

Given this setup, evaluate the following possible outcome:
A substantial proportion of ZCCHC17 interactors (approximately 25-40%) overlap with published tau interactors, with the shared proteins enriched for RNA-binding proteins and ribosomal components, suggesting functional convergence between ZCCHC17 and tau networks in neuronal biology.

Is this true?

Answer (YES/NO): NO